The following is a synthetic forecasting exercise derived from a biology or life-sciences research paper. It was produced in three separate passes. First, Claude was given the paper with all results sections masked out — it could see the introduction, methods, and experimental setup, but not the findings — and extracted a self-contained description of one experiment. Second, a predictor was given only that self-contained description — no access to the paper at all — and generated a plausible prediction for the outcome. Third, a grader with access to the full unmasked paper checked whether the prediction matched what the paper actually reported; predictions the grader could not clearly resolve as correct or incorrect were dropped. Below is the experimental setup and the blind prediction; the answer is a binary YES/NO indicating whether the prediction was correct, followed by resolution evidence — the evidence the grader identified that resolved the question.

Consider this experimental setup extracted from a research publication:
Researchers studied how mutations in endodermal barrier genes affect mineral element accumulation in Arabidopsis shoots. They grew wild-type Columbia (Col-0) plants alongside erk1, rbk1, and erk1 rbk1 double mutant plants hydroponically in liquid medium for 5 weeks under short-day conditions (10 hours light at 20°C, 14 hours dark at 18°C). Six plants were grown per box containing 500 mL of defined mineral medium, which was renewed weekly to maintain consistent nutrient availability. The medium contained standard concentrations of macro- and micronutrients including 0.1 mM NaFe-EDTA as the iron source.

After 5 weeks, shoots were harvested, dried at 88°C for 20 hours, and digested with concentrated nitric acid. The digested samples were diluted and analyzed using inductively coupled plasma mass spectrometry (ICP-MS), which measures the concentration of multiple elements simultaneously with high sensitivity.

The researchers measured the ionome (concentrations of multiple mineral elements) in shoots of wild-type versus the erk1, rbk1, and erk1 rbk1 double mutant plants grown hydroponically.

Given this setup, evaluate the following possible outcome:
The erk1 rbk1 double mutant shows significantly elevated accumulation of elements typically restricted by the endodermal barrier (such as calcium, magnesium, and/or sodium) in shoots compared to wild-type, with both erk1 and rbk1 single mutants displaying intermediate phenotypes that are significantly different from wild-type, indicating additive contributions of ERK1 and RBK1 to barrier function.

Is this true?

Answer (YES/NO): NO